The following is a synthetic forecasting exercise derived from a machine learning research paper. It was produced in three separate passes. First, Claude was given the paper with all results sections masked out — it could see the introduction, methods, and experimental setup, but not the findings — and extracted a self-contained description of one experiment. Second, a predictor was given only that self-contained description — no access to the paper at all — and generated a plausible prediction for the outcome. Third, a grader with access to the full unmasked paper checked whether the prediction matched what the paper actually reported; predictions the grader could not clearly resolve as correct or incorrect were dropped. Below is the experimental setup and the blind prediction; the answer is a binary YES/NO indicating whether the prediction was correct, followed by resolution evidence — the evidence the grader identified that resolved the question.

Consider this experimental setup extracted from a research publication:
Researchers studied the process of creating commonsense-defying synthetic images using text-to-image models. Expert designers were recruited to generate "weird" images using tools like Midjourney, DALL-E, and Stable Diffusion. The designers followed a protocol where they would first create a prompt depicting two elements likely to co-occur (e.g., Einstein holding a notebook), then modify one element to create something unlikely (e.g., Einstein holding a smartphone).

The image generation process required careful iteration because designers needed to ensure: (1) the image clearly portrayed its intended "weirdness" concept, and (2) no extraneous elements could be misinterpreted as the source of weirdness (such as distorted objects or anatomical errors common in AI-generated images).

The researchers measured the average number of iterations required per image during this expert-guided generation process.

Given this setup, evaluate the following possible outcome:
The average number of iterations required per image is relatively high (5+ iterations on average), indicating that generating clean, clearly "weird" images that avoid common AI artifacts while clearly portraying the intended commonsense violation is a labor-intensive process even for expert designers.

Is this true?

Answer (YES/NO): YES